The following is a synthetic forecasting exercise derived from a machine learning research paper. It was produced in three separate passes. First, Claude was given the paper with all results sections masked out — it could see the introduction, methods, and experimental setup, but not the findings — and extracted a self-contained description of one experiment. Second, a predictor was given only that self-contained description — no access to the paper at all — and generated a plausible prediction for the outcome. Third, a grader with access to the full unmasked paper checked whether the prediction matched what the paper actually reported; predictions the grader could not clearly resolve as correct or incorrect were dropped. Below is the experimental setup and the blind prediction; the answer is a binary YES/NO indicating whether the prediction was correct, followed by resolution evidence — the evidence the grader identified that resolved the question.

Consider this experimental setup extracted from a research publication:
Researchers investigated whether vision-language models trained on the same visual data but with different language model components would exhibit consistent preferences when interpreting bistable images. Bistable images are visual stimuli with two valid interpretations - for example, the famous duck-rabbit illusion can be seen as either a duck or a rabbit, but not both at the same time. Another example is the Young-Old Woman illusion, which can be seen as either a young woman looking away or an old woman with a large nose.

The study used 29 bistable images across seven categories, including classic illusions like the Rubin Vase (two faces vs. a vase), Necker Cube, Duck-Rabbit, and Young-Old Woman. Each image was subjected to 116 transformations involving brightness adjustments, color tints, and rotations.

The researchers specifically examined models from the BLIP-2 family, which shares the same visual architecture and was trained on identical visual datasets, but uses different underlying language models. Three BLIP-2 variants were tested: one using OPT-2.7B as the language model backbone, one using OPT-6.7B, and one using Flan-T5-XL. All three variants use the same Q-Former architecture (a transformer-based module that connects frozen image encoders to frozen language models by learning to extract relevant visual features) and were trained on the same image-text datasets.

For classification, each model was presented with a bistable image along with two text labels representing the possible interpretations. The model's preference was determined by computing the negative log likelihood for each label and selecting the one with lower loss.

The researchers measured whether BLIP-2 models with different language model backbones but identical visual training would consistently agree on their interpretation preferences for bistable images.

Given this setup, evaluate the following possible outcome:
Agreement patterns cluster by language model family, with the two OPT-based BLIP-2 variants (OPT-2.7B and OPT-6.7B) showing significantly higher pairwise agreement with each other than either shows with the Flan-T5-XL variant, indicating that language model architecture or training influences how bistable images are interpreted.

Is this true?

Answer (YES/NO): YES